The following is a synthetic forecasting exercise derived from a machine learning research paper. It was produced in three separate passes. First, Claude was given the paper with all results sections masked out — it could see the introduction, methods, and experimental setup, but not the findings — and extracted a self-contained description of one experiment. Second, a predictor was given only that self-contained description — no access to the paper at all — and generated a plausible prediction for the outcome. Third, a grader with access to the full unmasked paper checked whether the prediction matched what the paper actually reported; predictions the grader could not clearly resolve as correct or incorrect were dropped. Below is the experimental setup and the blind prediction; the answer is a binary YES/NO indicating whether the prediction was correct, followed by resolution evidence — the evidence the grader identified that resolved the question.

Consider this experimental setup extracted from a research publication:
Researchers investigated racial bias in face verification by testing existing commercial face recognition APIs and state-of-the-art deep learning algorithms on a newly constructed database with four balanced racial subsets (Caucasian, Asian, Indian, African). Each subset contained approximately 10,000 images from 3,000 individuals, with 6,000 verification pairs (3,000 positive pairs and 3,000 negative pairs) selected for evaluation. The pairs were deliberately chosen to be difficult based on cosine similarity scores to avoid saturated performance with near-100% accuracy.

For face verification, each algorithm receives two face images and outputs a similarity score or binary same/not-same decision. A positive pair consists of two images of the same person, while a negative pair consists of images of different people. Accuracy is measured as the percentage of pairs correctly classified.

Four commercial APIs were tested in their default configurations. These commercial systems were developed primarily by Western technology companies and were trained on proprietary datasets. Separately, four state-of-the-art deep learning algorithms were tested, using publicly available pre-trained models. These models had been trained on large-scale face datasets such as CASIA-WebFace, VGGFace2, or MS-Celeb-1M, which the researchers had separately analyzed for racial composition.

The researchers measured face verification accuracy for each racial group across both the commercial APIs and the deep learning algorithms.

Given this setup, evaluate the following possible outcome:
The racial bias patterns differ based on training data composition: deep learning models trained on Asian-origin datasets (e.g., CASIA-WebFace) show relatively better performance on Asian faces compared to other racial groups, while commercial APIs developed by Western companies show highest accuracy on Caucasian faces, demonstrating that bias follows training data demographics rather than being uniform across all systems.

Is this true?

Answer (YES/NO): NO